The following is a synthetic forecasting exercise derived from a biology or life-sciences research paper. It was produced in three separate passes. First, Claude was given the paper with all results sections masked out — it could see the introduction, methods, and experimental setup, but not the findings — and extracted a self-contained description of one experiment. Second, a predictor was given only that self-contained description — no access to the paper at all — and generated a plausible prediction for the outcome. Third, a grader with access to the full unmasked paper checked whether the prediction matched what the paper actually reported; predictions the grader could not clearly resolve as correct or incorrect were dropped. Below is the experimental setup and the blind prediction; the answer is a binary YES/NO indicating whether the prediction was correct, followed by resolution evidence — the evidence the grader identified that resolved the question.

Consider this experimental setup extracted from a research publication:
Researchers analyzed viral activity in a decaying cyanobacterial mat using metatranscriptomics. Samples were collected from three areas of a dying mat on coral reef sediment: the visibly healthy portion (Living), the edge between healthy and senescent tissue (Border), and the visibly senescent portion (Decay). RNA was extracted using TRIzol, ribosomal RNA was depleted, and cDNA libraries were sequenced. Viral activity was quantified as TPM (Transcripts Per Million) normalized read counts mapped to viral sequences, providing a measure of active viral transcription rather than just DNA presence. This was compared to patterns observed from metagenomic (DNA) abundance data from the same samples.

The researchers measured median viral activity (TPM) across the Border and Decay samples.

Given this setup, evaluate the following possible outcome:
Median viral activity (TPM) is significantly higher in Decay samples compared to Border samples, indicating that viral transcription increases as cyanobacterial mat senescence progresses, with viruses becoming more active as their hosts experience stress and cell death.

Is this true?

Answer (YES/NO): NO